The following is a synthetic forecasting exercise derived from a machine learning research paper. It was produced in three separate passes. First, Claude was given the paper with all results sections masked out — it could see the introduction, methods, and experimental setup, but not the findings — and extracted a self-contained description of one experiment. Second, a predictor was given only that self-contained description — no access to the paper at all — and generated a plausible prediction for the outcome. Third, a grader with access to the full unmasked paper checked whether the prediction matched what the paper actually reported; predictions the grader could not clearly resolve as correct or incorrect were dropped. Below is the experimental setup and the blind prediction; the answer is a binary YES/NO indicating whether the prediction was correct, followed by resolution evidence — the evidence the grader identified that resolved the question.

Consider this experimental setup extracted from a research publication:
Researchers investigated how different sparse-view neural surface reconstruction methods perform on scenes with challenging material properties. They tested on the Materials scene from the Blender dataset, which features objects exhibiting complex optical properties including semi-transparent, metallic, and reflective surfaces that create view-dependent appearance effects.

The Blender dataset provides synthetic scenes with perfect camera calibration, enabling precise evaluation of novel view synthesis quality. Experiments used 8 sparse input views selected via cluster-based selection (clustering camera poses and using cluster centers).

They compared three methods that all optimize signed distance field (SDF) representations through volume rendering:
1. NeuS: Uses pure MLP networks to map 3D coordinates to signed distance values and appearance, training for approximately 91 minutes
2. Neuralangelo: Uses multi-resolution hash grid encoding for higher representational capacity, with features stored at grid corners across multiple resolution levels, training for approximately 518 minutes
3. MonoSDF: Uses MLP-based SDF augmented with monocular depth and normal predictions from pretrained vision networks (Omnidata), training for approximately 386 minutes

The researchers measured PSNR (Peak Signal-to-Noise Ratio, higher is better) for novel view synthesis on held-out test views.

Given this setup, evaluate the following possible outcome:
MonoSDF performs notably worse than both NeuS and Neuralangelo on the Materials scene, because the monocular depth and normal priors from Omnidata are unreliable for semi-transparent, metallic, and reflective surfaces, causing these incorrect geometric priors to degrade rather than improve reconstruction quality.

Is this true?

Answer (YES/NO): NO